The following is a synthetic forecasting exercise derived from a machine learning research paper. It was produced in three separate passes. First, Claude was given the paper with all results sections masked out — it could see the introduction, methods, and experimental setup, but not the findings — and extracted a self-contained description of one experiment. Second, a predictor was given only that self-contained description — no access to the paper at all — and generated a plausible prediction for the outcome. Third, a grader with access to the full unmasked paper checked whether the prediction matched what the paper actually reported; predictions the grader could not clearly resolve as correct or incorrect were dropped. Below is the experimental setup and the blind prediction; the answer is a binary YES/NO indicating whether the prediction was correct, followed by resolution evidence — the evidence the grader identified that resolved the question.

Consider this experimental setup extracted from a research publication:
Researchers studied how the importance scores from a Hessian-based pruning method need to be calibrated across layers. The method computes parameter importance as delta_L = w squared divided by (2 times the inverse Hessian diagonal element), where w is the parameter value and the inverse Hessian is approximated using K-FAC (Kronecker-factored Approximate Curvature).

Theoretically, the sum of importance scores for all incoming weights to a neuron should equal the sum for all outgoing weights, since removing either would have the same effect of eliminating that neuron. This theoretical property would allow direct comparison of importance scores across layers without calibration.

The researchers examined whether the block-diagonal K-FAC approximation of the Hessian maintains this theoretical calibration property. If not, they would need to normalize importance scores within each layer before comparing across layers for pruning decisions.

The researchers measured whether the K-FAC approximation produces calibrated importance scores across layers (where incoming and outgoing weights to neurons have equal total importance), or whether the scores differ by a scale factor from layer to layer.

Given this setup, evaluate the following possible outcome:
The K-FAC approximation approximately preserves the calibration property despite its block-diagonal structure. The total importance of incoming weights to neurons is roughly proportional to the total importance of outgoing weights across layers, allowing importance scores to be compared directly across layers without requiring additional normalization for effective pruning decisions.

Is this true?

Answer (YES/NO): NO